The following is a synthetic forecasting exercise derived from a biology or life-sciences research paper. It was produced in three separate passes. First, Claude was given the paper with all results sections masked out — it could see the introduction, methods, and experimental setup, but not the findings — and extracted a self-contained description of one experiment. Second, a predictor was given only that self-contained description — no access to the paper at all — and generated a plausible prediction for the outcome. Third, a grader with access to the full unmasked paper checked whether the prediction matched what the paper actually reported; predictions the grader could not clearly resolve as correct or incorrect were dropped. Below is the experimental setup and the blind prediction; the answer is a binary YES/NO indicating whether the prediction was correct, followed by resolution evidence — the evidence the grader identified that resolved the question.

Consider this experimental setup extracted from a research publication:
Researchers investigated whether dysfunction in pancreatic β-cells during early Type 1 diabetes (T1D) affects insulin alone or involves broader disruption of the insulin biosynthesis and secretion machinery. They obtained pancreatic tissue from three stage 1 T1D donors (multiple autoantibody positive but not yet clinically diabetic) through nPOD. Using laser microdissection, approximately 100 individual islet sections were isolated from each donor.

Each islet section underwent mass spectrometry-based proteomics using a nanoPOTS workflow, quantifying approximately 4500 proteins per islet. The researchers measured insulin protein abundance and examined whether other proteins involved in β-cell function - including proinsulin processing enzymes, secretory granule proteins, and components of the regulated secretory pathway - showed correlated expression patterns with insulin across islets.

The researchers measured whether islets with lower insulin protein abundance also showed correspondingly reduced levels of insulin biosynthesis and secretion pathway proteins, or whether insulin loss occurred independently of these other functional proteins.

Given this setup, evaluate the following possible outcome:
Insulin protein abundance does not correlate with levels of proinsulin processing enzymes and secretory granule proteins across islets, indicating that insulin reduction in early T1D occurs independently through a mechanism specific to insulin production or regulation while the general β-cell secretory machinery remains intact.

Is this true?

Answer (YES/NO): NO